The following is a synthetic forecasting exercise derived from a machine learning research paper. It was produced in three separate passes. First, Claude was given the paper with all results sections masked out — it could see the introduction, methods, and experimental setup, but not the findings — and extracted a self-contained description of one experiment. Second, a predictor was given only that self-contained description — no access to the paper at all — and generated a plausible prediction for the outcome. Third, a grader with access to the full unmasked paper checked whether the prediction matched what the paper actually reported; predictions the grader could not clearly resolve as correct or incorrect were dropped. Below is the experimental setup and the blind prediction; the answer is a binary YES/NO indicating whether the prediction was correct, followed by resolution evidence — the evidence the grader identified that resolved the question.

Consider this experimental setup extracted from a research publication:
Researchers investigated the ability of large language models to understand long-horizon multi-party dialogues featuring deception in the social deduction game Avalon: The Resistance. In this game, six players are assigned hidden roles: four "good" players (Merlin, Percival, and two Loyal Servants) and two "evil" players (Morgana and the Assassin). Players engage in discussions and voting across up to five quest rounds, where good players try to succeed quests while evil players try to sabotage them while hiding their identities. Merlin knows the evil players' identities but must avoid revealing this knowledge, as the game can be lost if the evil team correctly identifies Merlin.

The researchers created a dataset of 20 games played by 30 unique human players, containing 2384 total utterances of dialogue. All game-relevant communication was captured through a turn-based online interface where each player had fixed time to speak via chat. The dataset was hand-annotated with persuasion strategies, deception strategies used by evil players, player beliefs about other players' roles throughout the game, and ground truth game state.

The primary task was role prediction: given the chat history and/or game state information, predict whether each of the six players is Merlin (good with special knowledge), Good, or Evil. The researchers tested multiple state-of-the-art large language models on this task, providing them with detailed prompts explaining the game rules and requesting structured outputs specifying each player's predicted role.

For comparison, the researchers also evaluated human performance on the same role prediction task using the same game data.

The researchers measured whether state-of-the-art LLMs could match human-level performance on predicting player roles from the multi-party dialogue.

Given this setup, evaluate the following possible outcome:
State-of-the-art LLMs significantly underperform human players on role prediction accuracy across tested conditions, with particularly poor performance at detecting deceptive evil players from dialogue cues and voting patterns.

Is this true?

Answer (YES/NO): YES